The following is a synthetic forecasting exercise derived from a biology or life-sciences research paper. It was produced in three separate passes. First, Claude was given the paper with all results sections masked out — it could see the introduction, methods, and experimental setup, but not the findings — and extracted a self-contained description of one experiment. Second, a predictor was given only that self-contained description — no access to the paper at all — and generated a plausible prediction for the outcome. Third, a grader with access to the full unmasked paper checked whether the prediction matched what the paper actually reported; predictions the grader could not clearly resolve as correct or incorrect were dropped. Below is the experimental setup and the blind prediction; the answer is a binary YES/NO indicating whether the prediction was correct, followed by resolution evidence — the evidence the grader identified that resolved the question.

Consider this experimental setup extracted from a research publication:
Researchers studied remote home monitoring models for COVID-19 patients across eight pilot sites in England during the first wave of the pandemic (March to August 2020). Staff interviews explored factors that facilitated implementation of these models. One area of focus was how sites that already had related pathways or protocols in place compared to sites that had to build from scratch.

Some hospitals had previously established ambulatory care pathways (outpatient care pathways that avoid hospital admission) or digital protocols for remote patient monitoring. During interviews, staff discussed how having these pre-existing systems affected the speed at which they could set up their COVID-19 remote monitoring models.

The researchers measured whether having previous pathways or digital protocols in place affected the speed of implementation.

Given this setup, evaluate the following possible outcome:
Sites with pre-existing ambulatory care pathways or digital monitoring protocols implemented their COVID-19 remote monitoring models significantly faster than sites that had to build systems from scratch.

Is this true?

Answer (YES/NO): YES